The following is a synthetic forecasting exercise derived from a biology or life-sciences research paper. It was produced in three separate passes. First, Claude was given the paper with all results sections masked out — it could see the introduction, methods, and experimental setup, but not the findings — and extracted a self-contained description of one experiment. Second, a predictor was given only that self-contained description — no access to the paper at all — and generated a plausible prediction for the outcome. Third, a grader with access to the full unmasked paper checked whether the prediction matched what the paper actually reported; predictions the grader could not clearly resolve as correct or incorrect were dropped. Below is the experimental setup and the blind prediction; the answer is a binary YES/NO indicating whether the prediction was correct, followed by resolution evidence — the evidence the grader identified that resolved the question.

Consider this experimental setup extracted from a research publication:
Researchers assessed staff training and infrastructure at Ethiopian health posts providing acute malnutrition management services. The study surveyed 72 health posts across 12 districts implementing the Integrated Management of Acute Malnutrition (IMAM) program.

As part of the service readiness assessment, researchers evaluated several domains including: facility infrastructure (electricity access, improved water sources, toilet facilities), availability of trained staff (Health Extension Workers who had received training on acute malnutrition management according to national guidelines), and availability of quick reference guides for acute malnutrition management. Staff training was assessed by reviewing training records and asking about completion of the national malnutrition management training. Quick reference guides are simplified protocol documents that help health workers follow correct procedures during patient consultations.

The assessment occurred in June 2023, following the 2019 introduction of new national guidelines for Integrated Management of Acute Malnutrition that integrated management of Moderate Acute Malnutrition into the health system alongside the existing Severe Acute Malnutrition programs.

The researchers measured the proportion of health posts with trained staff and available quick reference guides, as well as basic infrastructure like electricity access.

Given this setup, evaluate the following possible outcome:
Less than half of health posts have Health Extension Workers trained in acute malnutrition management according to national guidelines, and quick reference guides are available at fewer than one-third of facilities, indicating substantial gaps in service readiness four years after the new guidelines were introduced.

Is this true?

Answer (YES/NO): NO